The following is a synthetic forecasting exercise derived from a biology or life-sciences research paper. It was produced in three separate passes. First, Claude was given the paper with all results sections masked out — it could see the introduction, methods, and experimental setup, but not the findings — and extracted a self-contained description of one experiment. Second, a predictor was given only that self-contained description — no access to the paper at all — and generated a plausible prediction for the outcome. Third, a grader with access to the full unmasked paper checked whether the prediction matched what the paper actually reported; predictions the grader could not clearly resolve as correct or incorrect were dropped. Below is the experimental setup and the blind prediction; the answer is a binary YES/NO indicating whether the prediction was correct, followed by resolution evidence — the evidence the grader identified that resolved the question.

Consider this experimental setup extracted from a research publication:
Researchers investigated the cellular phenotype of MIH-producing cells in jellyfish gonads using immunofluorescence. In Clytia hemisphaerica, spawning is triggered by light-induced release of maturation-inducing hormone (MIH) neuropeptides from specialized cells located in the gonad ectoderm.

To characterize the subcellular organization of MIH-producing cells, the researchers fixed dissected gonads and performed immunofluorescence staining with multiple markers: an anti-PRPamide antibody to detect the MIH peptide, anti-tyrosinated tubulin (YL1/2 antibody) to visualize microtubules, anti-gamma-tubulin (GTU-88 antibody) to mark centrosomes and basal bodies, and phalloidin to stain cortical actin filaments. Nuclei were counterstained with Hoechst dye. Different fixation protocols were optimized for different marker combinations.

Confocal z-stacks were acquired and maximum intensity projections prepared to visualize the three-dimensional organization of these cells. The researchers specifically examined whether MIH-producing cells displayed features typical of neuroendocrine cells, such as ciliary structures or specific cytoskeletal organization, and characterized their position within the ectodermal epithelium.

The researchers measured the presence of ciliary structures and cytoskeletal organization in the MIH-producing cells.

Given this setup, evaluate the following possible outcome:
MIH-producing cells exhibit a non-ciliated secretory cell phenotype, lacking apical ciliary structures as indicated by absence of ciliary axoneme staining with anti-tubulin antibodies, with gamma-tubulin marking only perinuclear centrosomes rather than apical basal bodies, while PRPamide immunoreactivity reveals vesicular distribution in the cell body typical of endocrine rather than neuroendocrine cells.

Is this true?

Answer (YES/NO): NO